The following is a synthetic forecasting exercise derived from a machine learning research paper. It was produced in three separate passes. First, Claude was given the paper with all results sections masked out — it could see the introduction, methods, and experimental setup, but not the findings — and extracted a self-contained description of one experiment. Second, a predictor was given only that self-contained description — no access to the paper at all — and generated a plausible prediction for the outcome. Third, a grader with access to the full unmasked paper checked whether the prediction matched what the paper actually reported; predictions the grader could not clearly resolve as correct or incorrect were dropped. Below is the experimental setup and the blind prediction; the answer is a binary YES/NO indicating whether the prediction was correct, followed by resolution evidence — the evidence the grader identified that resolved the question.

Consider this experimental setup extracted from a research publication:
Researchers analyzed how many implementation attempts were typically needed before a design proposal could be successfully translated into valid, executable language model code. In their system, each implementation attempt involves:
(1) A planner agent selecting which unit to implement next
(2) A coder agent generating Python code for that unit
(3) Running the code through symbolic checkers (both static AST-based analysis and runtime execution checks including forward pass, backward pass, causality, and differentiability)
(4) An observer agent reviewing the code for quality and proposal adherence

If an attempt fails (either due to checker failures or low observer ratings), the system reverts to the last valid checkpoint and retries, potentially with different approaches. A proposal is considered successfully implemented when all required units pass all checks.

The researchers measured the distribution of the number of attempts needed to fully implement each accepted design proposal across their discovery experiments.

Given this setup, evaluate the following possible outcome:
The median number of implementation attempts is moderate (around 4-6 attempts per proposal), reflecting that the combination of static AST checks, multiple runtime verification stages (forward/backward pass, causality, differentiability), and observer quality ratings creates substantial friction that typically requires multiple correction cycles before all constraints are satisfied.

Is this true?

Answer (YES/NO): NO